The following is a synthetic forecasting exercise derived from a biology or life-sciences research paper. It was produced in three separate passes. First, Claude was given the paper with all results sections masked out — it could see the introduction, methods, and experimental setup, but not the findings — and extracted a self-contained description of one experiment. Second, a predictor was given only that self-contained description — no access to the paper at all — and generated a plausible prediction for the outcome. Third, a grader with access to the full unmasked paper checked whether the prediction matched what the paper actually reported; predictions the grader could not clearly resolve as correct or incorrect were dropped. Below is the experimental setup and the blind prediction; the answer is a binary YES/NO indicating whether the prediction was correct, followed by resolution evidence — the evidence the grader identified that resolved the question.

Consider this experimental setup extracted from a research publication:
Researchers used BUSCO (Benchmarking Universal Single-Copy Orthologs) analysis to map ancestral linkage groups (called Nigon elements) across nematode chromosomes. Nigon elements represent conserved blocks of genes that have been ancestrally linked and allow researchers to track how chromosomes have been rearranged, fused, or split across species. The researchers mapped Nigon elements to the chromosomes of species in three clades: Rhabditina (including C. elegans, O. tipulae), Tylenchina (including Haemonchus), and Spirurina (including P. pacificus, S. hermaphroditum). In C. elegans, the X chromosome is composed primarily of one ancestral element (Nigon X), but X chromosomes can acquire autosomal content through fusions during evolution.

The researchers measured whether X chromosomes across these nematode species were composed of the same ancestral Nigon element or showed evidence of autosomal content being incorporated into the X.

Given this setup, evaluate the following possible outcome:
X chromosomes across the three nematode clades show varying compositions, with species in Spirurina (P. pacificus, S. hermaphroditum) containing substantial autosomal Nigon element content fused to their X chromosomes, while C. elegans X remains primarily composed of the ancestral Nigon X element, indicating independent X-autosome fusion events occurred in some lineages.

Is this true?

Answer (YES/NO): NO